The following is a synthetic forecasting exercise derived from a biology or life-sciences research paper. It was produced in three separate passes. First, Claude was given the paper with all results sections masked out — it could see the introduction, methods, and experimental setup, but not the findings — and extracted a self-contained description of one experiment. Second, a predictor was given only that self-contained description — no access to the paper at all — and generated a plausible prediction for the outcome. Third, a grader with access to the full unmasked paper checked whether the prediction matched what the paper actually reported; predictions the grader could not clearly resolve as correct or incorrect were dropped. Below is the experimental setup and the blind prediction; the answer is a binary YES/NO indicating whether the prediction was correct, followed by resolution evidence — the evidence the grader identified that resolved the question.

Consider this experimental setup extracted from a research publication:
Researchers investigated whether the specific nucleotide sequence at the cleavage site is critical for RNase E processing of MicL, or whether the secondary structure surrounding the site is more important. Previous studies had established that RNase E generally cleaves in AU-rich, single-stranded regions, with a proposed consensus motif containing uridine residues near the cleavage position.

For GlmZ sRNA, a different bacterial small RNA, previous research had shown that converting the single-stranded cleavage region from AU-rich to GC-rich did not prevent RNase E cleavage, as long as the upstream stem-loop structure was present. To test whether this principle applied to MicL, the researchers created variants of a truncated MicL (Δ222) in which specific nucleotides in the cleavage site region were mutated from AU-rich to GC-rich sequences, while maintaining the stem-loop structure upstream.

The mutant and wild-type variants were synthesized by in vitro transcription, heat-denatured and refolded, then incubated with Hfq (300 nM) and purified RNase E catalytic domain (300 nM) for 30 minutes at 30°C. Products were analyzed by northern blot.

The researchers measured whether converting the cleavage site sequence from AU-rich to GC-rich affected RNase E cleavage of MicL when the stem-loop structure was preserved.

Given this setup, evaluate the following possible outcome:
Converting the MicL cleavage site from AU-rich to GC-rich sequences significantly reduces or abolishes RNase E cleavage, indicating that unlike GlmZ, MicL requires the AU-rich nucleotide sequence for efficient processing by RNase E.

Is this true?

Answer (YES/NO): NO